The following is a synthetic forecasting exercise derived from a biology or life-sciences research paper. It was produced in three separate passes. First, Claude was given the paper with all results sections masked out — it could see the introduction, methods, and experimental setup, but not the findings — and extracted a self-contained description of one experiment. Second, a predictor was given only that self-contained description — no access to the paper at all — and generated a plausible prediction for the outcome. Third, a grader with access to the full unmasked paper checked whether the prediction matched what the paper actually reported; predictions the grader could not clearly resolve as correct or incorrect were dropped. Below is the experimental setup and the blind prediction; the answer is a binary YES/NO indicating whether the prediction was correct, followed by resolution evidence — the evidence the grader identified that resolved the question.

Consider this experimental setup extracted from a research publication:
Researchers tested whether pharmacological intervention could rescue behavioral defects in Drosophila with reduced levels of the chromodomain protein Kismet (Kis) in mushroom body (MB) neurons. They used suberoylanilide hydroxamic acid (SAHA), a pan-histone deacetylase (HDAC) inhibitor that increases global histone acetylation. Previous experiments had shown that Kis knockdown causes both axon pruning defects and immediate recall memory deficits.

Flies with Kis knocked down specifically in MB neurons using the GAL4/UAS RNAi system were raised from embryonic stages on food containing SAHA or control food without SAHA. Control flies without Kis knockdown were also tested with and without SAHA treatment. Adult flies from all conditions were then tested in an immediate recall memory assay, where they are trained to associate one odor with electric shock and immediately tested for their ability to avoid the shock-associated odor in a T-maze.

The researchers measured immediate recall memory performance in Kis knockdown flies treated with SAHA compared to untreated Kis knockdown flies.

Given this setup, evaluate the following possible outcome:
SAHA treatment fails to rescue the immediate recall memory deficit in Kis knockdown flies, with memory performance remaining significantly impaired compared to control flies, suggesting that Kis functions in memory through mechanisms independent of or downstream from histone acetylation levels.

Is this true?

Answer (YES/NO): NO